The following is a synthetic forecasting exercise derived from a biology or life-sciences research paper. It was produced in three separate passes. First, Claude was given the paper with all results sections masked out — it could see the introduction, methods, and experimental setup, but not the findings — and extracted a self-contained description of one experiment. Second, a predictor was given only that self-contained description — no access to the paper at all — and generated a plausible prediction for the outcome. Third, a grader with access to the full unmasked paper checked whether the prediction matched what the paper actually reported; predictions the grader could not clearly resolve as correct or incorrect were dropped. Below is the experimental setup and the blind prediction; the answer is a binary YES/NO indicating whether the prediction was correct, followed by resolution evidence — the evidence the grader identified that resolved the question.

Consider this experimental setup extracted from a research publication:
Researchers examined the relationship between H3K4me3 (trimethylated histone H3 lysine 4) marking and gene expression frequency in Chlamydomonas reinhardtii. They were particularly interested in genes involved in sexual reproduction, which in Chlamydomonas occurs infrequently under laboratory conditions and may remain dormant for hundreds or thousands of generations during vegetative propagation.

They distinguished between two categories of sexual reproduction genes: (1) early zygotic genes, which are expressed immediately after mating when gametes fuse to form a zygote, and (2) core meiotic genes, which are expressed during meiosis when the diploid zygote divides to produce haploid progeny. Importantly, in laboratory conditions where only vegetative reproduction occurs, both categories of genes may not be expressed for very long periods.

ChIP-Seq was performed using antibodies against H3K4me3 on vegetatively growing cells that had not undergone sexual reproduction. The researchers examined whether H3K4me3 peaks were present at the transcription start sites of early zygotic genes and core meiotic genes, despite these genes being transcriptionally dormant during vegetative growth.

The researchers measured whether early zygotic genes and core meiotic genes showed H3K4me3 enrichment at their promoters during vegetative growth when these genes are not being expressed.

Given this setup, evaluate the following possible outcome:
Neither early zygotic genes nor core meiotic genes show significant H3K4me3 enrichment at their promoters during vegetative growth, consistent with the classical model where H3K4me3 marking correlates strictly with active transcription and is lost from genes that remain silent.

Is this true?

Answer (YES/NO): NO